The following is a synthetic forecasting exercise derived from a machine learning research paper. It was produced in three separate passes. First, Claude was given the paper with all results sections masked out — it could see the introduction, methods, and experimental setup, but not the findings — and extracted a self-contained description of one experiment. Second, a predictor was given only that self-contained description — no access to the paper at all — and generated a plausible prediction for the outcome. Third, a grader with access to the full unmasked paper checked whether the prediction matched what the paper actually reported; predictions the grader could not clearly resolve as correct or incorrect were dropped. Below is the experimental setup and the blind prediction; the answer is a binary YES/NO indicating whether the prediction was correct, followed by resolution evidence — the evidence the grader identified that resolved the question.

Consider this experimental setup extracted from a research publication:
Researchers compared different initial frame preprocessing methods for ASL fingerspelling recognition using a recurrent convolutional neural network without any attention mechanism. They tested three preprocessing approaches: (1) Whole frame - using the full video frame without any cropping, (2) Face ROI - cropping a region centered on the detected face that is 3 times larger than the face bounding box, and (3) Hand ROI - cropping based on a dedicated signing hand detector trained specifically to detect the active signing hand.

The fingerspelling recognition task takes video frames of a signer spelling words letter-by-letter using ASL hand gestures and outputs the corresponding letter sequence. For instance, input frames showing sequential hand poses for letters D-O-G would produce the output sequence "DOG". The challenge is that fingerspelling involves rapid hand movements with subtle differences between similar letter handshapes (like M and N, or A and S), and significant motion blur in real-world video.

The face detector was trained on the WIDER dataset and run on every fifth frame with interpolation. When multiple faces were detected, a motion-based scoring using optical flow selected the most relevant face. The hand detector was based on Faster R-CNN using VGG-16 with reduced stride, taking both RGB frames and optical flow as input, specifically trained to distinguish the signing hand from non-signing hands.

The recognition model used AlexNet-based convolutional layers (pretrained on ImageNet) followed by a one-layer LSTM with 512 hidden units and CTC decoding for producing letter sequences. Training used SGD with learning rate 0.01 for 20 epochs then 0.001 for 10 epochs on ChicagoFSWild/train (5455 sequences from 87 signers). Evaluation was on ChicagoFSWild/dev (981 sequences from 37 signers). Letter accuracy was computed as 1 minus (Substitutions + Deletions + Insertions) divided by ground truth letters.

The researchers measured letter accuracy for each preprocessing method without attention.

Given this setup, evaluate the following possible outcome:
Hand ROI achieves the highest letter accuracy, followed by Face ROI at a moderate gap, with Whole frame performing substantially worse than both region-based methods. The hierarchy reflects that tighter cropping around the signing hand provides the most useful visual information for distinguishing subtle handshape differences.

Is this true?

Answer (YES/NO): YES